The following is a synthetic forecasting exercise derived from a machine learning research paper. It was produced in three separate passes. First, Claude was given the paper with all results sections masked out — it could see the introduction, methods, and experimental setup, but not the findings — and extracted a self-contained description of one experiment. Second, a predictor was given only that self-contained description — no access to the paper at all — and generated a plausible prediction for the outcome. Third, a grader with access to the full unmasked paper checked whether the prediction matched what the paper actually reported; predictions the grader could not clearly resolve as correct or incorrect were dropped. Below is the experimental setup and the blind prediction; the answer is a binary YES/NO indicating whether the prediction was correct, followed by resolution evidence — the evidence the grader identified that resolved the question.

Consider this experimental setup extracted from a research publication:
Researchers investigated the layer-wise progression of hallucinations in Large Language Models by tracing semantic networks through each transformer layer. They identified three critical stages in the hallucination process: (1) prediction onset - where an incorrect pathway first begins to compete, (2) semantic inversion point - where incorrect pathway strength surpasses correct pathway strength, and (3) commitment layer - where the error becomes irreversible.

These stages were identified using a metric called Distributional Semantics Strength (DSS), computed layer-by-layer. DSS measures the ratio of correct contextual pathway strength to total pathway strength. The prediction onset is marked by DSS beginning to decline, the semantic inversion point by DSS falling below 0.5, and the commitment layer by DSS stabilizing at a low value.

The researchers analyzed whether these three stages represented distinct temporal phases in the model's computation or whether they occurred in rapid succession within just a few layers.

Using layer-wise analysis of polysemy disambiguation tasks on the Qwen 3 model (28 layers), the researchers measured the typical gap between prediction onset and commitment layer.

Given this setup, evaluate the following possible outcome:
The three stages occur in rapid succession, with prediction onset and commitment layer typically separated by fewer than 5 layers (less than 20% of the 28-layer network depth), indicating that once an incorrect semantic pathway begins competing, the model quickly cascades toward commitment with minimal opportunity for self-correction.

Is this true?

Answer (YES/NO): NO